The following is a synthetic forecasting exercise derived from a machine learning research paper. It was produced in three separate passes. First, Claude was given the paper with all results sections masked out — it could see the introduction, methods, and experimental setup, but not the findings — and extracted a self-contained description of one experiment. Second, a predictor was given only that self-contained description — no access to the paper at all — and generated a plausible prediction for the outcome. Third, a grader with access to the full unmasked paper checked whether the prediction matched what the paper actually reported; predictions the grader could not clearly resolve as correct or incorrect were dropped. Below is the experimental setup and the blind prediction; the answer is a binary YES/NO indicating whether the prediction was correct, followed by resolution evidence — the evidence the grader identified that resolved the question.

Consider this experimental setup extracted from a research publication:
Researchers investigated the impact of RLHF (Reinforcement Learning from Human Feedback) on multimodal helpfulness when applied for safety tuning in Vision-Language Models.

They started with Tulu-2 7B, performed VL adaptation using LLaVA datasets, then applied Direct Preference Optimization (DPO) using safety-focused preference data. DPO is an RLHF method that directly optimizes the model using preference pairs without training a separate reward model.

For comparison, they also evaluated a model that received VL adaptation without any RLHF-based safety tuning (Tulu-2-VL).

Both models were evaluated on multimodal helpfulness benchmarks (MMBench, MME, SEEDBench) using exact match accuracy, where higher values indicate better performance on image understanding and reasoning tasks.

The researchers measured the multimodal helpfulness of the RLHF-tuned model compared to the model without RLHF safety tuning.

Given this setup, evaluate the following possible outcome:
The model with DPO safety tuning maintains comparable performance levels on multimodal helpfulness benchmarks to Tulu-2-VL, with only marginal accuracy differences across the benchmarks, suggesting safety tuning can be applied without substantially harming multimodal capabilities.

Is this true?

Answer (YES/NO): YES